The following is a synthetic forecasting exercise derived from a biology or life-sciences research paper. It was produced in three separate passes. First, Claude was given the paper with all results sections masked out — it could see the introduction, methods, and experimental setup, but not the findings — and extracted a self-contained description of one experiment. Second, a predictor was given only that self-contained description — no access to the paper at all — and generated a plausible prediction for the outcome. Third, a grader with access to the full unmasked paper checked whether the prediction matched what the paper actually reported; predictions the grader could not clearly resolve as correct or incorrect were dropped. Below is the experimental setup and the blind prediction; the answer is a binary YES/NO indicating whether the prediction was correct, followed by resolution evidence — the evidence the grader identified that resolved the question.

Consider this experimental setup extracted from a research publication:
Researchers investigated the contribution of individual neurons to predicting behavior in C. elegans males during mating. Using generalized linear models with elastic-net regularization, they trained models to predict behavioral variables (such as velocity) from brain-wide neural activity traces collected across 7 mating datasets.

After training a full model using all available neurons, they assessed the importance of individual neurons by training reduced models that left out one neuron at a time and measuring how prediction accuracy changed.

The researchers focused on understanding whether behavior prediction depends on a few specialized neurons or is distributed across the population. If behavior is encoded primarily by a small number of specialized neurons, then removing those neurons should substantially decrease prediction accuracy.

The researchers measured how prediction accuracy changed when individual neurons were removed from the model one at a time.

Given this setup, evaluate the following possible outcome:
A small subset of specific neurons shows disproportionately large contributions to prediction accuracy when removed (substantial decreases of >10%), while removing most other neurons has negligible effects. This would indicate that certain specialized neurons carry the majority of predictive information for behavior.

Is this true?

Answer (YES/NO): NO